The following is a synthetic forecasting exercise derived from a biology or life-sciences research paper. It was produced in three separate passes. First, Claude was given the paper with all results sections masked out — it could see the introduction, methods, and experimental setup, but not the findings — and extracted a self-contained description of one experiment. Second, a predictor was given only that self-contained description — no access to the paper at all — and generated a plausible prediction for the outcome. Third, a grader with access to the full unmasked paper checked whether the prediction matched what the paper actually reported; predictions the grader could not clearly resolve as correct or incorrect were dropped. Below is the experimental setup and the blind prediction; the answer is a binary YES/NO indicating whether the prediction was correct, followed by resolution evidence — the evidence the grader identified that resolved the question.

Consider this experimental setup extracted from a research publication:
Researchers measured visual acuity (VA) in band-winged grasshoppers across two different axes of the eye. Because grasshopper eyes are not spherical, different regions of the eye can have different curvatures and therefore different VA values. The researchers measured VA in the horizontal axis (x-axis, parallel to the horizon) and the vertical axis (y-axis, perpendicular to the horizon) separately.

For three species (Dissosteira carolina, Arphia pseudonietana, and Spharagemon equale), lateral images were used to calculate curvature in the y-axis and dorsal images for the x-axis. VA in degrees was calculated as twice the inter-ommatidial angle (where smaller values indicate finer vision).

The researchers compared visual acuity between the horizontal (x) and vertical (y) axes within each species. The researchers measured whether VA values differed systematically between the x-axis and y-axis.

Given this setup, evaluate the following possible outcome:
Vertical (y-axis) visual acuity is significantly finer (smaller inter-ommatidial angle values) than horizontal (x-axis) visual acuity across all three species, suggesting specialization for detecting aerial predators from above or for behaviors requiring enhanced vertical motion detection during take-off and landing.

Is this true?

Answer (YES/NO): YES